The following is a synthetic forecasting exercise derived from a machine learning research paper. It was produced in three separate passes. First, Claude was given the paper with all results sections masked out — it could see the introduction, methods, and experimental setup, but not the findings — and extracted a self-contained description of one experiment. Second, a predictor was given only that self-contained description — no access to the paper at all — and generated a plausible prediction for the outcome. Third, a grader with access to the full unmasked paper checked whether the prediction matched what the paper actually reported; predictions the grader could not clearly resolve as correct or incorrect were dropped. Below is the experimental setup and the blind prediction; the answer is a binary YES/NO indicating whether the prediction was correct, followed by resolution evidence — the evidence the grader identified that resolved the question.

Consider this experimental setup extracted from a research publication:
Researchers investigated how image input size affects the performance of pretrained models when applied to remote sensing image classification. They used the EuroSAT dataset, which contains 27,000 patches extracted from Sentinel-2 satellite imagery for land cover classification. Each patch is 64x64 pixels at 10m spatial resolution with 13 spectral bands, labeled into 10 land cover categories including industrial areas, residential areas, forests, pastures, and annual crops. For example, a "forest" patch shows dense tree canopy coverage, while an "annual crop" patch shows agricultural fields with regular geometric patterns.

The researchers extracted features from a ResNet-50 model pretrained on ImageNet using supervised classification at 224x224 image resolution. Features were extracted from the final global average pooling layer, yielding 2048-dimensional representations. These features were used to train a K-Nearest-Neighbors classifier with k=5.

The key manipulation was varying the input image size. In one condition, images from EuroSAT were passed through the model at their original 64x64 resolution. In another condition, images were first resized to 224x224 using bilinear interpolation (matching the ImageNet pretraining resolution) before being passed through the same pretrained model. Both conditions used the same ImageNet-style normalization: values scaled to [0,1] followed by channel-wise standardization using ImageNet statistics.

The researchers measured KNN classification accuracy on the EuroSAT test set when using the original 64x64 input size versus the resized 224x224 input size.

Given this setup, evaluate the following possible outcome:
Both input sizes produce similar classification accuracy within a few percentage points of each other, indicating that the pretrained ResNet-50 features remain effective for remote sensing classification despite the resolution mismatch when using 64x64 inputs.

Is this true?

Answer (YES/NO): NO